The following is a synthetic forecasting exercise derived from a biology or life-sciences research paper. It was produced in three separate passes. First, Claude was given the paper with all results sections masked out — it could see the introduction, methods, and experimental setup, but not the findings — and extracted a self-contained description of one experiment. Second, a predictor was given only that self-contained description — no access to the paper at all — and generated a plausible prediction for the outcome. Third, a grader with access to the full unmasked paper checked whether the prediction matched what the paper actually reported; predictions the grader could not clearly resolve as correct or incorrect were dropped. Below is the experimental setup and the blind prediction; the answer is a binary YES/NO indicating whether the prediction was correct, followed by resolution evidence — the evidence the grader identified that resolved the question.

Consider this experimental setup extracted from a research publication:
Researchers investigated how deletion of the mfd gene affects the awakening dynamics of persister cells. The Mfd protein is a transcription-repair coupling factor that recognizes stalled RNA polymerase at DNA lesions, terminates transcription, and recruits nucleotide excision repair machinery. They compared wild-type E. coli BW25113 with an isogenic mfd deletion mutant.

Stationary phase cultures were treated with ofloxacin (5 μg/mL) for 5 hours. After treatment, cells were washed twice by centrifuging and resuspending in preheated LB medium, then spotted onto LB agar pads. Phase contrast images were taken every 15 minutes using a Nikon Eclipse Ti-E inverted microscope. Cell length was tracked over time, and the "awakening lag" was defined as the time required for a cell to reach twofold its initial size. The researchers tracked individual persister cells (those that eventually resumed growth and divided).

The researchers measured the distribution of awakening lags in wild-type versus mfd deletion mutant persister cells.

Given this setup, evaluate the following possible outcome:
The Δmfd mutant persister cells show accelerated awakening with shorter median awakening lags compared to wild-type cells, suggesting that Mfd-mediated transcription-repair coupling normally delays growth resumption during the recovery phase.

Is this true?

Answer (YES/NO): YES